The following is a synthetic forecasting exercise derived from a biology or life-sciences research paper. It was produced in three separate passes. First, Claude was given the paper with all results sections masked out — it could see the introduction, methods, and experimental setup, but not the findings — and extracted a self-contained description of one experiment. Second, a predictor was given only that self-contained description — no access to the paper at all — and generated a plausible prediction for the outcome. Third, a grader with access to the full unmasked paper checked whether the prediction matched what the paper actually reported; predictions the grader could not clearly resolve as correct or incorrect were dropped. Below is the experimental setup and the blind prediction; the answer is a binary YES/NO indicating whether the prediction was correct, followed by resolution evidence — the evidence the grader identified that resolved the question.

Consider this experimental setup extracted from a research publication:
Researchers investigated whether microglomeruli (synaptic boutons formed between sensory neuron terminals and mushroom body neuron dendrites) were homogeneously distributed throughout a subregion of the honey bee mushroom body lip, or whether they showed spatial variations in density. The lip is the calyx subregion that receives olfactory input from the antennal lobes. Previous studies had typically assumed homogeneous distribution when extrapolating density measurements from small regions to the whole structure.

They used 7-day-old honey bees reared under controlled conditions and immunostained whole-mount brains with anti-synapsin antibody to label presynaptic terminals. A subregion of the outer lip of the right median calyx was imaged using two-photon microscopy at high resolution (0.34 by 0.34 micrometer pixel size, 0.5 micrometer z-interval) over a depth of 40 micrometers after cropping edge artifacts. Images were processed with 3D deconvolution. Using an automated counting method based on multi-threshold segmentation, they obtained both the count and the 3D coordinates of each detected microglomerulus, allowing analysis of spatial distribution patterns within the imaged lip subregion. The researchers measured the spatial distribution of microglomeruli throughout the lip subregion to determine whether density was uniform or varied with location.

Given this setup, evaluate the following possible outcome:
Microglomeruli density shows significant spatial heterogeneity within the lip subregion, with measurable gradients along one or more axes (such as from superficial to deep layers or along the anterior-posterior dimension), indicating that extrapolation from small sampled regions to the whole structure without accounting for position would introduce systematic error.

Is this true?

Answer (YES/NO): YES